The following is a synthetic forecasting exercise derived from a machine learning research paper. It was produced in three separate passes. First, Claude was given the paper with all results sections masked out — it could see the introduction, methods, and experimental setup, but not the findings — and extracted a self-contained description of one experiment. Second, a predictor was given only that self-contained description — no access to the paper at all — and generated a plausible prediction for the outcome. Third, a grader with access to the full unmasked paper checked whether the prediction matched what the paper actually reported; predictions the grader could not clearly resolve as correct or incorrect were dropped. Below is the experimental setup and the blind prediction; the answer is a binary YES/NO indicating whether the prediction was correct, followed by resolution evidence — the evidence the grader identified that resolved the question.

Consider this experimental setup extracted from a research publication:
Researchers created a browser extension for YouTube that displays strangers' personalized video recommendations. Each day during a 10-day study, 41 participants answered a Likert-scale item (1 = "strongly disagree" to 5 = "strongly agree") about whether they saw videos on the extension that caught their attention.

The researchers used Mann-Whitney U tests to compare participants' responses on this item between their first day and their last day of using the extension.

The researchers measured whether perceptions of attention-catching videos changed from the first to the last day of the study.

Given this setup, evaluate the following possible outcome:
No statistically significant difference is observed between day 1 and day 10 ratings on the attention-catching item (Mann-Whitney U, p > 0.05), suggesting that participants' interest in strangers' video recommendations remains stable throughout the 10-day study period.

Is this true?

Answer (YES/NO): YES